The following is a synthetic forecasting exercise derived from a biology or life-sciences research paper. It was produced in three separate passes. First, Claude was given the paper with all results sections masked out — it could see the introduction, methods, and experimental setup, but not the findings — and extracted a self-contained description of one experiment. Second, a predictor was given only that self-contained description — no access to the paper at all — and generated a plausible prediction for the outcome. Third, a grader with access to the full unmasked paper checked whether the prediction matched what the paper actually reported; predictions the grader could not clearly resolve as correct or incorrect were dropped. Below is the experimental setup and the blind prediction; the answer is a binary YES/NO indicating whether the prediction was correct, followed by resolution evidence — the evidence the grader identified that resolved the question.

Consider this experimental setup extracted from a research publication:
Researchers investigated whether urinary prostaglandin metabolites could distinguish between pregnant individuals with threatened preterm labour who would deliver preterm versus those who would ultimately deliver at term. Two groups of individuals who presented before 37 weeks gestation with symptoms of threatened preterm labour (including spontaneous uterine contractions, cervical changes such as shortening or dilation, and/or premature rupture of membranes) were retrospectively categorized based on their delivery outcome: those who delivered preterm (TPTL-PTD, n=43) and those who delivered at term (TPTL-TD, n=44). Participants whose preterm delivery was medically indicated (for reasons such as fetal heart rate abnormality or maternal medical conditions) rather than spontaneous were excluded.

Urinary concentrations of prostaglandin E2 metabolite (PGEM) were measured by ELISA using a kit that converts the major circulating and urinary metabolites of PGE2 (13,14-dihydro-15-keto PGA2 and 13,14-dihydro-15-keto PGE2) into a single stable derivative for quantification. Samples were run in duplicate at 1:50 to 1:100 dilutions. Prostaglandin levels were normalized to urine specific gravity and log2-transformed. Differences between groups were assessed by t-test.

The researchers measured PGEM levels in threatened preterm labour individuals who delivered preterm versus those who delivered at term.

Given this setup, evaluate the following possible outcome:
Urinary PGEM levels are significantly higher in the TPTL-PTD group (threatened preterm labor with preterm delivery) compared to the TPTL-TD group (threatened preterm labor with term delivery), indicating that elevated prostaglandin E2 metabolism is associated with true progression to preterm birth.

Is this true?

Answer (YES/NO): NO